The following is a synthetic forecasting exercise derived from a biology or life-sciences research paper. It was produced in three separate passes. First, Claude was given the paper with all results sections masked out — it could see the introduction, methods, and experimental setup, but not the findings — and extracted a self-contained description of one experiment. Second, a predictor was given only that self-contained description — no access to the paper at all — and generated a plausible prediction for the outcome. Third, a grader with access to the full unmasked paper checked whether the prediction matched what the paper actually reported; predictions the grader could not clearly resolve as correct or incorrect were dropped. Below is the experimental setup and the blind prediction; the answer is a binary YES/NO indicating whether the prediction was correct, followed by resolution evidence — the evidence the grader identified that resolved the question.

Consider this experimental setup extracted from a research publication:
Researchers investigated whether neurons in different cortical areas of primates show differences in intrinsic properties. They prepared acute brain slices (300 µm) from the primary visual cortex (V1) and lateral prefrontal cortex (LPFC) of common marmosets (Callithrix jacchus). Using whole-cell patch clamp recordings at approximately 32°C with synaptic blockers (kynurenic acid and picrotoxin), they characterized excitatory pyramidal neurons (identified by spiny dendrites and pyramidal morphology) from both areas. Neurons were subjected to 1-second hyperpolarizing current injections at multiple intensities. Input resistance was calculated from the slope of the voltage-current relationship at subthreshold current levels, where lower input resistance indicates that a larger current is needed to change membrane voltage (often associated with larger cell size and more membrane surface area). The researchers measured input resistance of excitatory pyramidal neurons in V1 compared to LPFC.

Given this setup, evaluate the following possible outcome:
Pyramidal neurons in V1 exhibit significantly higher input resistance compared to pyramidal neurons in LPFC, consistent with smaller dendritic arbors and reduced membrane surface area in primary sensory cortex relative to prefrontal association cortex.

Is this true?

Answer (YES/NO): YES